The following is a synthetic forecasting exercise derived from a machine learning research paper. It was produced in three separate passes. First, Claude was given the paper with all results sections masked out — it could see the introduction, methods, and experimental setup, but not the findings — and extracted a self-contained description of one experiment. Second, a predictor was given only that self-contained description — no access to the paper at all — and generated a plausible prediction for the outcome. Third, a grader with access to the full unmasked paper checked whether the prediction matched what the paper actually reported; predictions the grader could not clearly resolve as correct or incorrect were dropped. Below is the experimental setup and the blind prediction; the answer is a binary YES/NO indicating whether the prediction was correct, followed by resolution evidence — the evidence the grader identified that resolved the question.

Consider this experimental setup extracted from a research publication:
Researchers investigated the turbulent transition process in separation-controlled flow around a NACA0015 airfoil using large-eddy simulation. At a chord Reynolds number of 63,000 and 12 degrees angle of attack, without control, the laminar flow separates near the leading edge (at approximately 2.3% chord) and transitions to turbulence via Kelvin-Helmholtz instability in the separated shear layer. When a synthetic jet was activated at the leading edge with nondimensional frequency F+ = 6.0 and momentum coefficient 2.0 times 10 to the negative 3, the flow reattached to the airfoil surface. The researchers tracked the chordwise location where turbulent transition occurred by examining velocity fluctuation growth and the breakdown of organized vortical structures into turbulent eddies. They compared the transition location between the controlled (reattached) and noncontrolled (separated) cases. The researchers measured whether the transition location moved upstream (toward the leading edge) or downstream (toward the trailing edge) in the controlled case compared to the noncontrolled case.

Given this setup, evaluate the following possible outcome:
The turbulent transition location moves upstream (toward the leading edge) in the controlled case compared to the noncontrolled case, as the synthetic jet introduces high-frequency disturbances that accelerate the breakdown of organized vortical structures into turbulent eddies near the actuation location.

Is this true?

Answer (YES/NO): YES